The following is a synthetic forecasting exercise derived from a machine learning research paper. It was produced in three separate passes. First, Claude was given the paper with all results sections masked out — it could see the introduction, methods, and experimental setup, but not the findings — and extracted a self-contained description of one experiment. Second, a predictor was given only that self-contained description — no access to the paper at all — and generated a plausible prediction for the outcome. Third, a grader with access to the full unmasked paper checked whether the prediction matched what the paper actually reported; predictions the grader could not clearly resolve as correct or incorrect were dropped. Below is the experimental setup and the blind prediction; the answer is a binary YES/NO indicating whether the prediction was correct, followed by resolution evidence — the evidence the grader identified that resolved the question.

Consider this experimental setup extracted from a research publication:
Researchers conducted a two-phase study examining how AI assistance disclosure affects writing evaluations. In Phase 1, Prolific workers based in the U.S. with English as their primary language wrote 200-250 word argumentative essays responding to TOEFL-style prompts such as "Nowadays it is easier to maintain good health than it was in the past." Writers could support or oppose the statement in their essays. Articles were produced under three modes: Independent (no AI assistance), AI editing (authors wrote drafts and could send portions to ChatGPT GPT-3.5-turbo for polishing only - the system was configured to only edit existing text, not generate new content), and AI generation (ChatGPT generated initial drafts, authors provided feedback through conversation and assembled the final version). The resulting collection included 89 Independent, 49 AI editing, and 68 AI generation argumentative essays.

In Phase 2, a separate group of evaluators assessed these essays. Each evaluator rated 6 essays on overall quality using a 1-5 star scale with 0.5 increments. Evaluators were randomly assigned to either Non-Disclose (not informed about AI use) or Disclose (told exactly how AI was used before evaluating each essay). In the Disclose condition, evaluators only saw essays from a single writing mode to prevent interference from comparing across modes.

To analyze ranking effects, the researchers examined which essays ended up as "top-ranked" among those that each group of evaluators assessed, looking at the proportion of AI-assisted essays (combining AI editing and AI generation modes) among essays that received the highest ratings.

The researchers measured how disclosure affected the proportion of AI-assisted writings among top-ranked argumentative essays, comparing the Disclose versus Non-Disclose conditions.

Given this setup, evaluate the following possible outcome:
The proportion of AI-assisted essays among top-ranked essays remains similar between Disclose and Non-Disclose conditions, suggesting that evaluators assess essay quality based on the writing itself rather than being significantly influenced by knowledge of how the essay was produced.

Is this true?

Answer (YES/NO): NO